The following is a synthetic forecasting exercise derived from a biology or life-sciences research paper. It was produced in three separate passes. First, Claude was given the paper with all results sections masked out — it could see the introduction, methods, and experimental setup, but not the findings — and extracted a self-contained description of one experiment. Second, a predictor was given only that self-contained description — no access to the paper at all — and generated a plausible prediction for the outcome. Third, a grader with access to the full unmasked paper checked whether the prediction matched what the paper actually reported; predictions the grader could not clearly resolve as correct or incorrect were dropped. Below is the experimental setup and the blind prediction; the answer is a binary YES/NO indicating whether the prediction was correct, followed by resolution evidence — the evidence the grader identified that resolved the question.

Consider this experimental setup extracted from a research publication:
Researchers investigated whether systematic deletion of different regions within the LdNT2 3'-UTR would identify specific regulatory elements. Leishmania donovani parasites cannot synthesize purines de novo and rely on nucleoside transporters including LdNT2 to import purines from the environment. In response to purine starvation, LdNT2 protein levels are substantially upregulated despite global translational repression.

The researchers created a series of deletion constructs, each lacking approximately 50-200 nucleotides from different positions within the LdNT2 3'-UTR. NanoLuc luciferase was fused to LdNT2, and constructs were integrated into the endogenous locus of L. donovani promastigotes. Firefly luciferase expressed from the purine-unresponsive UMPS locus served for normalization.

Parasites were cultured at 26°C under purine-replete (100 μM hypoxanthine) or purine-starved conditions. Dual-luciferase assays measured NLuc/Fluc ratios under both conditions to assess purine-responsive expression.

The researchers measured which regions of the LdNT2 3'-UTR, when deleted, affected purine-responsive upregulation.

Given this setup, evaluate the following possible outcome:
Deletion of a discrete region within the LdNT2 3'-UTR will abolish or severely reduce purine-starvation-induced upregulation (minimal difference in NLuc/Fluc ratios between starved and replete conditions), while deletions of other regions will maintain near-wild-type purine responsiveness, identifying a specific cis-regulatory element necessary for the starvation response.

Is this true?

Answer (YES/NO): YES